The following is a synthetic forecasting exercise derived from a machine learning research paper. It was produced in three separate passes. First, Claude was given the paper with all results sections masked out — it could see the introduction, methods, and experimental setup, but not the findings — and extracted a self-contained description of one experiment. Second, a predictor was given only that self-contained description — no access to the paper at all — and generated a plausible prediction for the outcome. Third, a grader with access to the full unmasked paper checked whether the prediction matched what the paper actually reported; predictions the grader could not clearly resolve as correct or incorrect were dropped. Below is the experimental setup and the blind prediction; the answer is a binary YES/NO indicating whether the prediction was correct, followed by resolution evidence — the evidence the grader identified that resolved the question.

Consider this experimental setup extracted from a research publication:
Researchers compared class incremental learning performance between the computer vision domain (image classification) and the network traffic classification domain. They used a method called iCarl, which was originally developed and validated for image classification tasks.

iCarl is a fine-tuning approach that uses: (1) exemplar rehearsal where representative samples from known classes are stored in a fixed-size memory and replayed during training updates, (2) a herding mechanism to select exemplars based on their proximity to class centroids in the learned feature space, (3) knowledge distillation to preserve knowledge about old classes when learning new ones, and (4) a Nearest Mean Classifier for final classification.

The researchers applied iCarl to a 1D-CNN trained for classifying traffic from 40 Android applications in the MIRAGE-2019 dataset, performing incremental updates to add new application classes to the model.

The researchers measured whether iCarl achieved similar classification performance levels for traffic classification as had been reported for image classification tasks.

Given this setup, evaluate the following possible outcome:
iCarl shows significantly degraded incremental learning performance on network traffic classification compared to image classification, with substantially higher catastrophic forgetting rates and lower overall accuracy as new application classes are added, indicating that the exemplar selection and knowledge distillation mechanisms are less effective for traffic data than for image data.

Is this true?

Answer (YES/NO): YES